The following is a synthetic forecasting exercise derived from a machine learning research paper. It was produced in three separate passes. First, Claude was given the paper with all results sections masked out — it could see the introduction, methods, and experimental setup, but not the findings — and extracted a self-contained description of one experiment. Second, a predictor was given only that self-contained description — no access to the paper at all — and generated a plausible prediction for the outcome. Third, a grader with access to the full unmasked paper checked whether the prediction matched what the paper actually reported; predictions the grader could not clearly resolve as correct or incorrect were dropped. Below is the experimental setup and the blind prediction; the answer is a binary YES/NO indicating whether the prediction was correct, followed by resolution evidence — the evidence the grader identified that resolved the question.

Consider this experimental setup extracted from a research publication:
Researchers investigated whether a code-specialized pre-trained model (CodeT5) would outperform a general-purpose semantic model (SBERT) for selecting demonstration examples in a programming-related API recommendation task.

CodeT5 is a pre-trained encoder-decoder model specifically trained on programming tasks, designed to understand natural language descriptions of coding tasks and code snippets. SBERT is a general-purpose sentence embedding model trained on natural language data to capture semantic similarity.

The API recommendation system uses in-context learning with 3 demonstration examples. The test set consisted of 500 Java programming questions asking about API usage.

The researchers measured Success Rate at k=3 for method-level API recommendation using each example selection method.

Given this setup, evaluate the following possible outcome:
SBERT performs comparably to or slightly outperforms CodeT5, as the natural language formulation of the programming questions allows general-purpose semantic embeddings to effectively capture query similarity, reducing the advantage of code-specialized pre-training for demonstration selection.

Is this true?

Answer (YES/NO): NO